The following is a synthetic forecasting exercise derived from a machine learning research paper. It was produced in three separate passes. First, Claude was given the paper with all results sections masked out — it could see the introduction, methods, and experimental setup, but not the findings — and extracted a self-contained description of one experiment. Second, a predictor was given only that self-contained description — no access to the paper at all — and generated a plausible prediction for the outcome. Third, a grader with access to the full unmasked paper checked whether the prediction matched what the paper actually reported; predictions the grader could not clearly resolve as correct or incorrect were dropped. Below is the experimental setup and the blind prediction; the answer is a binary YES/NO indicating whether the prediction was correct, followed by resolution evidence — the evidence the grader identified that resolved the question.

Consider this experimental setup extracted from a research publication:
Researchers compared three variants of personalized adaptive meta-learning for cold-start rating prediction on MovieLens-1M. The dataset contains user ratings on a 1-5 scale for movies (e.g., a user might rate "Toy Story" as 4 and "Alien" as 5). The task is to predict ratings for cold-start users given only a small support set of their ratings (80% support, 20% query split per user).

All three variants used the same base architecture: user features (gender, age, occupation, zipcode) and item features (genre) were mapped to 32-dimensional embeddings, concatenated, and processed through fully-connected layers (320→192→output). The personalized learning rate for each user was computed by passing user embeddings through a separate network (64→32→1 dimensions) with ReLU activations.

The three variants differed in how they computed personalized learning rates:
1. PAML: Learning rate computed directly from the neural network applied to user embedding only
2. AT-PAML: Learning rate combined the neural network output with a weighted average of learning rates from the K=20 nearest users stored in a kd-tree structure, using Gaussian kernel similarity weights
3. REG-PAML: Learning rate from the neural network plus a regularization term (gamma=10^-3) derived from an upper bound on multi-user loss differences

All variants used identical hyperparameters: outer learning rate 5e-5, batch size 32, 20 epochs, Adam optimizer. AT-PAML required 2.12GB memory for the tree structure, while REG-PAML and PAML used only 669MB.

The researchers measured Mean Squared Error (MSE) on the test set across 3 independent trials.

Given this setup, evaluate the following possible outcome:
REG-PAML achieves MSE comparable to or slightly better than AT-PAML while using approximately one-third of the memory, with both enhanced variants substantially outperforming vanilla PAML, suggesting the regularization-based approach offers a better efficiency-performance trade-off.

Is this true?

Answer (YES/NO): YES